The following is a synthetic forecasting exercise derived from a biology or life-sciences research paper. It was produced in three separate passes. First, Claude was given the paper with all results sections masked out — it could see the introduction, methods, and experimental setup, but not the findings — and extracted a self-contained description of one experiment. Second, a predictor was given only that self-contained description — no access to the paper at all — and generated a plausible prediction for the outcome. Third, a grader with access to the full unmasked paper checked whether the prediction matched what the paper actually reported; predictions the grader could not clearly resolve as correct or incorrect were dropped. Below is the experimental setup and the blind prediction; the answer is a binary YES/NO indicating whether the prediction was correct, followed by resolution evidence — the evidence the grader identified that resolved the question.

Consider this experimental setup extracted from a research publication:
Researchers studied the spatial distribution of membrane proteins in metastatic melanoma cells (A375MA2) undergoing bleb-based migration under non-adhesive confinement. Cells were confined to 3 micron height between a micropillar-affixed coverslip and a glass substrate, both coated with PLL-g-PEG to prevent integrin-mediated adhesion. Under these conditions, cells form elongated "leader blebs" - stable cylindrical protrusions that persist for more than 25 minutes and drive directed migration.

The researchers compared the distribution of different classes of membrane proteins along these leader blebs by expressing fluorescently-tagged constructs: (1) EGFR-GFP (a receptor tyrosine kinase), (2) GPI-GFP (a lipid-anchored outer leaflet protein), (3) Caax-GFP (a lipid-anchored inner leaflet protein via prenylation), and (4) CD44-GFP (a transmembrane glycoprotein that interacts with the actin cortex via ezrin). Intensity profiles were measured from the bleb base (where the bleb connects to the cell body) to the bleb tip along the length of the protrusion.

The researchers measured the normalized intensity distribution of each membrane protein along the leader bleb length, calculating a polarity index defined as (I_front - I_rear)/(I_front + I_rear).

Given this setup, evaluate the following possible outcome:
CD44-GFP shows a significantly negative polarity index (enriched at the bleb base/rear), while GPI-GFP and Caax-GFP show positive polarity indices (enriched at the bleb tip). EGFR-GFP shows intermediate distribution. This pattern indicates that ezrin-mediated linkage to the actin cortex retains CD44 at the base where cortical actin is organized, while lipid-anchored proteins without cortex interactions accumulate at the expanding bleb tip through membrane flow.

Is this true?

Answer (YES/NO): NO